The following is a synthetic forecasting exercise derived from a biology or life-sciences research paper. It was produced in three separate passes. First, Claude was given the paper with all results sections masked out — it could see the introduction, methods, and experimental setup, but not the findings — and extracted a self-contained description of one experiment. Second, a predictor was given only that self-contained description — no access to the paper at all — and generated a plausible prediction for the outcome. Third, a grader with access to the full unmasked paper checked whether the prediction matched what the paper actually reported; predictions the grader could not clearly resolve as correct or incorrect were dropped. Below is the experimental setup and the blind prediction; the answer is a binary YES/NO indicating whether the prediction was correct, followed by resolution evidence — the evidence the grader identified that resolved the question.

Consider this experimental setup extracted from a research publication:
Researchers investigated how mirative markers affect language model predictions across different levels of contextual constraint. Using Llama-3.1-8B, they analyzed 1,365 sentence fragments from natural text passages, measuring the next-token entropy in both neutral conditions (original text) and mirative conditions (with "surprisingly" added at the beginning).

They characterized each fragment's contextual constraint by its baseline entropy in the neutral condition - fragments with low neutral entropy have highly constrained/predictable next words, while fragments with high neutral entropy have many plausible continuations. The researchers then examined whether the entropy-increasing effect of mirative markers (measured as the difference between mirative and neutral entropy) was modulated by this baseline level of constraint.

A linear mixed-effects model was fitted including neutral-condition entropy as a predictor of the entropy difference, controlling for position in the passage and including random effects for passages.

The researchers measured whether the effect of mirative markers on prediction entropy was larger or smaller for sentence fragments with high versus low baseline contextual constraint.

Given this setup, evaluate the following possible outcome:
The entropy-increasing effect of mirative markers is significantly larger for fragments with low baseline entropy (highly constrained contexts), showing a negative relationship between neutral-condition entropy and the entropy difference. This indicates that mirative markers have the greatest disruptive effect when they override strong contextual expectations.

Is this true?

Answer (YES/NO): NO